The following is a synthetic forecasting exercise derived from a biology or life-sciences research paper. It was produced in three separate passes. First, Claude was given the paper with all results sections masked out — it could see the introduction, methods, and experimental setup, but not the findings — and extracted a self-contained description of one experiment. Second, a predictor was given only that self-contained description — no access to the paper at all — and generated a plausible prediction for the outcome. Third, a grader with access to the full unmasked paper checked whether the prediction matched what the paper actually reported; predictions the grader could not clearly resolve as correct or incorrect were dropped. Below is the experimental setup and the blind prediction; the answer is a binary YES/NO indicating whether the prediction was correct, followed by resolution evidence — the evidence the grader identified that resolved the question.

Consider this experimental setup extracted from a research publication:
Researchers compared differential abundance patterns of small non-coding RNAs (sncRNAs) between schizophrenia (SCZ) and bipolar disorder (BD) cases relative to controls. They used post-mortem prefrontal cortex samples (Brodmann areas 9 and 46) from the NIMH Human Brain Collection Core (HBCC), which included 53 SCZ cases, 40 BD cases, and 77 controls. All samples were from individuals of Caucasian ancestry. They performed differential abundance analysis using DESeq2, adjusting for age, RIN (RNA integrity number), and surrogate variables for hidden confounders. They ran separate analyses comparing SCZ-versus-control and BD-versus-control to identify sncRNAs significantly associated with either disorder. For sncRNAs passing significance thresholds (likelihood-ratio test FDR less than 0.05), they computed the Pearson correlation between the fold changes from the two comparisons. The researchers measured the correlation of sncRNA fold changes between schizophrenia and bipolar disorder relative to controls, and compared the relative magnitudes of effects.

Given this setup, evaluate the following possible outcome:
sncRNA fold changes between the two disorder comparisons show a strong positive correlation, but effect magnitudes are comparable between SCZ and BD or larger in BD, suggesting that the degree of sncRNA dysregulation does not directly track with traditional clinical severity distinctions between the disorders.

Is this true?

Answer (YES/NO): NO